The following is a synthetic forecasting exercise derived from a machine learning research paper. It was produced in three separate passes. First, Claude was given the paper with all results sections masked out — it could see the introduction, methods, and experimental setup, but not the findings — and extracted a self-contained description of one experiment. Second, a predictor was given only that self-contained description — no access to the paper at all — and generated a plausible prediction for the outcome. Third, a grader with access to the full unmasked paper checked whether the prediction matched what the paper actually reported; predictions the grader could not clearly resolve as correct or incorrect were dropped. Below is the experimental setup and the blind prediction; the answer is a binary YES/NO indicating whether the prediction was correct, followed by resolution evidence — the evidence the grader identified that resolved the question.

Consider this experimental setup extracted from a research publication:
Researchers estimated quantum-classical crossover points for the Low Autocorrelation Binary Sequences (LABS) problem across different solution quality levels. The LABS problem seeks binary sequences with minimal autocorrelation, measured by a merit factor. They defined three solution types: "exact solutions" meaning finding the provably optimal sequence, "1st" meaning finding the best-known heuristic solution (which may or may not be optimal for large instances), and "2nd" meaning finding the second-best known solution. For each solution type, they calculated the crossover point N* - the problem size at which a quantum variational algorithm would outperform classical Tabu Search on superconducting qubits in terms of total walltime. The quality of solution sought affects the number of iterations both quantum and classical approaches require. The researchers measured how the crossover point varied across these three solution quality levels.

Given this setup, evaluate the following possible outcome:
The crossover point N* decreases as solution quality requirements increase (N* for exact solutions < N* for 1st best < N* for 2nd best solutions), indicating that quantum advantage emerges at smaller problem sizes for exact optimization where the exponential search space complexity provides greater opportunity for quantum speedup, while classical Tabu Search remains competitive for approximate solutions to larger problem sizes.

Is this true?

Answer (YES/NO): NO